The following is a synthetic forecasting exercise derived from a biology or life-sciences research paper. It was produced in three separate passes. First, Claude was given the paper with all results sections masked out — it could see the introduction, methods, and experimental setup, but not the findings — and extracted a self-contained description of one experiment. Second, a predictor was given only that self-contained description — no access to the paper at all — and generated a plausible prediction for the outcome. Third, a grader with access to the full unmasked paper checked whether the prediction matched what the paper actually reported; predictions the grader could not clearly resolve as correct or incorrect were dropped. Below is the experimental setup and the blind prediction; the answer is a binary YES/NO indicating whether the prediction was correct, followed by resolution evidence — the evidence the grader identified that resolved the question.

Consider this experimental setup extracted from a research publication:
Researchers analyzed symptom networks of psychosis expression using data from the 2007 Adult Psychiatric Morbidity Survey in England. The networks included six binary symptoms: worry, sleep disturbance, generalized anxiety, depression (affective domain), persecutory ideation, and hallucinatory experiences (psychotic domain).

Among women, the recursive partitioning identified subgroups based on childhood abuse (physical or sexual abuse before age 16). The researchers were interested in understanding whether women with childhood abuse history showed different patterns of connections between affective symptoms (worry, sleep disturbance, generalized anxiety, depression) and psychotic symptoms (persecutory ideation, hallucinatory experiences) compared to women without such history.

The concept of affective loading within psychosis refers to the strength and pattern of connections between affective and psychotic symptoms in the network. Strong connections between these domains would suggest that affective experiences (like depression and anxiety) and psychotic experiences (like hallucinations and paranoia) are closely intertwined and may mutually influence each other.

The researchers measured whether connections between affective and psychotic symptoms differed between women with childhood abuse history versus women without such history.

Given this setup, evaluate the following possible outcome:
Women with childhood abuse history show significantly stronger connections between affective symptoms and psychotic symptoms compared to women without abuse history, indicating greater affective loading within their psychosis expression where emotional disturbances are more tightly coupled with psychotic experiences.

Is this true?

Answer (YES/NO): YES